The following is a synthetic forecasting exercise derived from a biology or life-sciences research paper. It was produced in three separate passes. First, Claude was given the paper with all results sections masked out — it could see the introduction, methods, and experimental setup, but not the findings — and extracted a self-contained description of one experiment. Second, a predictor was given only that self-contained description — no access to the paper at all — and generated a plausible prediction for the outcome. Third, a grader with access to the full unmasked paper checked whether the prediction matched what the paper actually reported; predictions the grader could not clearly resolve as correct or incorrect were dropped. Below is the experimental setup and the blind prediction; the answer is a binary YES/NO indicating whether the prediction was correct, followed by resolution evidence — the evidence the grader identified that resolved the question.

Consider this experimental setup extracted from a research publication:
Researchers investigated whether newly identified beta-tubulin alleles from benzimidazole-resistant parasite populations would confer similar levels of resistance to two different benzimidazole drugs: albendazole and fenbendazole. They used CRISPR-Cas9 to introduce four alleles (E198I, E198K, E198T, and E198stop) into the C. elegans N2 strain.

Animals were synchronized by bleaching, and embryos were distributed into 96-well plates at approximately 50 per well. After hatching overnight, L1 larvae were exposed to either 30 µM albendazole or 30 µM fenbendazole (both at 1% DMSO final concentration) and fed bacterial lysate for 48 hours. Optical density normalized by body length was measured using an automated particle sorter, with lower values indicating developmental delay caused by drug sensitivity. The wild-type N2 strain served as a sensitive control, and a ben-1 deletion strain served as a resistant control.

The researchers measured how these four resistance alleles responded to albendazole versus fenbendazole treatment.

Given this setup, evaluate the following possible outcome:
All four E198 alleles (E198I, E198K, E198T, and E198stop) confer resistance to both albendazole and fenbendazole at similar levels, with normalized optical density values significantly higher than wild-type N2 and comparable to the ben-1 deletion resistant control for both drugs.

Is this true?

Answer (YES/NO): YES